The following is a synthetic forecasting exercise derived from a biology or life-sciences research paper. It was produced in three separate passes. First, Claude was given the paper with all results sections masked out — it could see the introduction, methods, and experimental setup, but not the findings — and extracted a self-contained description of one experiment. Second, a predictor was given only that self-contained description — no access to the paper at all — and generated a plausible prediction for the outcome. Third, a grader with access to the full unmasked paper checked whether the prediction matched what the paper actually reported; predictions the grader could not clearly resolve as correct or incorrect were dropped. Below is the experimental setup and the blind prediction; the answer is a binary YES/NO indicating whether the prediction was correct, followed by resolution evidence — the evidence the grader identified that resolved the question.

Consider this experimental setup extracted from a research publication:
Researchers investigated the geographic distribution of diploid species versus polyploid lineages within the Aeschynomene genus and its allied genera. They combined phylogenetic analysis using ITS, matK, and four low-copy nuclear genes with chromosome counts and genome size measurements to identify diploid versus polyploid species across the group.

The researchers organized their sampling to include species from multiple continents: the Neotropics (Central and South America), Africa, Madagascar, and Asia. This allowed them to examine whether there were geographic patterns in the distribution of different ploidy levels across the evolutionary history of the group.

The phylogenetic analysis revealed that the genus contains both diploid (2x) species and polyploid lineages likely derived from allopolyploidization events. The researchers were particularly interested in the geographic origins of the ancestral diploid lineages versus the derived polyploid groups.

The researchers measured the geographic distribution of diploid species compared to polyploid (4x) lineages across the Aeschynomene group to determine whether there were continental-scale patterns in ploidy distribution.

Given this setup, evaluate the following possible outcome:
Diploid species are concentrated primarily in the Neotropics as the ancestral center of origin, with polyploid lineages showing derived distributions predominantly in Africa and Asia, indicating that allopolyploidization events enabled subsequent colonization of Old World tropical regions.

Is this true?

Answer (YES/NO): YES